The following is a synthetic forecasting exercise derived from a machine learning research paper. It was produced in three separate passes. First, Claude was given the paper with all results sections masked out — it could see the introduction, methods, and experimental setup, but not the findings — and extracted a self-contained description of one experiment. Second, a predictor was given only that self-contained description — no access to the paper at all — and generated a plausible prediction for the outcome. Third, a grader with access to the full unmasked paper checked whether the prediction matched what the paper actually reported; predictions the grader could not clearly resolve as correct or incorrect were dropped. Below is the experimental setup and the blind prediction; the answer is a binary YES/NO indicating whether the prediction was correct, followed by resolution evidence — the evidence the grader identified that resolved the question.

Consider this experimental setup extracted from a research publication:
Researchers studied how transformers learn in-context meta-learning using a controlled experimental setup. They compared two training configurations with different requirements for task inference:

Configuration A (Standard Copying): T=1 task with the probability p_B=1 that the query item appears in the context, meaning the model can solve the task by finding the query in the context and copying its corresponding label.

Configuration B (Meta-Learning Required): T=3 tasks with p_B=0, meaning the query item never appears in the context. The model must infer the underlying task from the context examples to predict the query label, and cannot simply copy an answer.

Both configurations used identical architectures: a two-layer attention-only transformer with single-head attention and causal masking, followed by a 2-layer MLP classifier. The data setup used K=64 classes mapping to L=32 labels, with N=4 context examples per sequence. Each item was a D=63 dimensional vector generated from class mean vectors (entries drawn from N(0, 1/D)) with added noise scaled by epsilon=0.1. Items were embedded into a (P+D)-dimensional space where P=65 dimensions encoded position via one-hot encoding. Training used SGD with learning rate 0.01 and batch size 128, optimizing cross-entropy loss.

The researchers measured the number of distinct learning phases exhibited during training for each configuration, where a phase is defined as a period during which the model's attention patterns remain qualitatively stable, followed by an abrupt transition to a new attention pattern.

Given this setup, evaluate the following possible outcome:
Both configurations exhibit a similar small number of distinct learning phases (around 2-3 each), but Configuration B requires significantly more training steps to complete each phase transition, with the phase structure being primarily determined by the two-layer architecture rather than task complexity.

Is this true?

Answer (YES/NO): NO